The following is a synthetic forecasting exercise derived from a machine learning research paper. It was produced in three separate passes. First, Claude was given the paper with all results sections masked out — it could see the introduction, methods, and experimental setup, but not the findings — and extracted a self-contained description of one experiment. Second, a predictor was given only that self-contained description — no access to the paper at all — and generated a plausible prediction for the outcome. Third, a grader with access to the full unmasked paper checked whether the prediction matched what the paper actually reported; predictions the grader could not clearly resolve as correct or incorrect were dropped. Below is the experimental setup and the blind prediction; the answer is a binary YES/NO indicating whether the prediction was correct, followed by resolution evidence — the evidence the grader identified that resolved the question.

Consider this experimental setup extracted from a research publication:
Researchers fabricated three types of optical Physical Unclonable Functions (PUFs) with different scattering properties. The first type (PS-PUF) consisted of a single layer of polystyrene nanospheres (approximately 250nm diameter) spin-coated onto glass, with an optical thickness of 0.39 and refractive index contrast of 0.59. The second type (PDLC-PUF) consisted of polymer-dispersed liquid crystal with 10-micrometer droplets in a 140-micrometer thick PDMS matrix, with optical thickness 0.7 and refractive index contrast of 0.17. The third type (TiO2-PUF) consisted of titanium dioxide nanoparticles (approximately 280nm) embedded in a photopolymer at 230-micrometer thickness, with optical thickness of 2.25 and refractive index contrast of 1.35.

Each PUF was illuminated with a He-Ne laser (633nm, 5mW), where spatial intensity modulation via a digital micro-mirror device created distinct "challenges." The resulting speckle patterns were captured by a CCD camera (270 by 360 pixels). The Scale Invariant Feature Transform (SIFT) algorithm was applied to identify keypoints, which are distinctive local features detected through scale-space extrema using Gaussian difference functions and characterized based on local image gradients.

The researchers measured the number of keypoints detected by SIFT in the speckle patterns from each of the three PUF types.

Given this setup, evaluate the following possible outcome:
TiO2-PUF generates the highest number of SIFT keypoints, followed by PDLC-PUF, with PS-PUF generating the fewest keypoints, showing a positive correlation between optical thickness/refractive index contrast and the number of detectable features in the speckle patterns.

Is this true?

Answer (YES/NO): NO